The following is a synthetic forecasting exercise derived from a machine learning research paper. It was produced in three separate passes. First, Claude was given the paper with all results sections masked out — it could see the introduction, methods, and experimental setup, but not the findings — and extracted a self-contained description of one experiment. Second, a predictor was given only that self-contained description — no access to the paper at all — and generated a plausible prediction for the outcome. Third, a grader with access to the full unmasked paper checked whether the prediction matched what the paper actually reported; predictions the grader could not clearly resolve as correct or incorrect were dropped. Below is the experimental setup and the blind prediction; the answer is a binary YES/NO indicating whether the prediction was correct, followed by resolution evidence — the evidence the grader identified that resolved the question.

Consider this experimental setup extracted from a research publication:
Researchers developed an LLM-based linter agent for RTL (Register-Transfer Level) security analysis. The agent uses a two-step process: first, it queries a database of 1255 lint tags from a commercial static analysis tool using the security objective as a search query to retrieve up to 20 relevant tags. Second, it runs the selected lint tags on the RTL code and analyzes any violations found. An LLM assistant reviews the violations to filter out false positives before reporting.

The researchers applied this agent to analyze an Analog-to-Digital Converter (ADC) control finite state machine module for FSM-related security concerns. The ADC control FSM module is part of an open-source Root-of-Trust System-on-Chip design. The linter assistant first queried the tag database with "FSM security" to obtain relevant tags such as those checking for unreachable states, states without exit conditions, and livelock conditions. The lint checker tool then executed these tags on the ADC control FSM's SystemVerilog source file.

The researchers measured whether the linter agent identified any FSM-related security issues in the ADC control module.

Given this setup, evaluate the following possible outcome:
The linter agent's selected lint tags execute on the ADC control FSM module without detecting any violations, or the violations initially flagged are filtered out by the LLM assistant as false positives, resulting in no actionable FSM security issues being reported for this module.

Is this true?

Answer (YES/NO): NO